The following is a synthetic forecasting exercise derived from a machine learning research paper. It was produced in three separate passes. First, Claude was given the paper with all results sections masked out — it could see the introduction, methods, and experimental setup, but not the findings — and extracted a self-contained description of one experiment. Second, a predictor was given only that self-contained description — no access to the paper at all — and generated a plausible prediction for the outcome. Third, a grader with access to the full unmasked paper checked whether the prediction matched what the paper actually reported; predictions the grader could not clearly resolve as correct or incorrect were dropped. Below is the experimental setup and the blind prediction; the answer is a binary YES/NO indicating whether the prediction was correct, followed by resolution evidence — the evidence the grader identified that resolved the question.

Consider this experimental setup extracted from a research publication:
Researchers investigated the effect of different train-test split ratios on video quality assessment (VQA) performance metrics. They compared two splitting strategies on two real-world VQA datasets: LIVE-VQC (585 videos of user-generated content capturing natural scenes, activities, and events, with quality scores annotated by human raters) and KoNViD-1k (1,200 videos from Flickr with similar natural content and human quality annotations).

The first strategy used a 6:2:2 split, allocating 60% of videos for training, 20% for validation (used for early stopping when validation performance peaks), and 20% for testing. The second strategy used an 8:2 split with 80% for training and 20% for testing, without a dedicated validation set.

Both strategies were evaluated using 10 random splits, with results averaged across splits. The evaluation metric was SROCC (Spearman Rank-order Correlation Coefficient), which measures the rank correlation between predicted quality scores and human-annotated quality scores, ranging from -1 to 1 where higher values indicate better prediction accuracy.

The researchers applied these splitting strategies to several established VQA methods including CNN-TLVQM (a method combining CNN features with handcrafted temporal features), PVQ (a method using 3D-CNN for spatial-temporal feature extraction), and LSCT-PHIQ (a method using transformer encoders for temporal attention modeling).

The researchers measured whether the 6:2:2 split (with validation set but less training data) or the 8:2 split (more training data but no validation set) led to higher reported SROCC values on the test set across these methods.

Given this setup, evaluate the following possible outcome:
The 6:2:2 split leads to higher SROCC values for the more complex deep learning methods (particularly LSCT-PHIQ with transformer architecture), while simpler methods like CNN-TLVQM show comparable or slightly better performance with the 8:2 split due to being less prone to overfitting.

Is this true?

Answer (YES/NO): NO